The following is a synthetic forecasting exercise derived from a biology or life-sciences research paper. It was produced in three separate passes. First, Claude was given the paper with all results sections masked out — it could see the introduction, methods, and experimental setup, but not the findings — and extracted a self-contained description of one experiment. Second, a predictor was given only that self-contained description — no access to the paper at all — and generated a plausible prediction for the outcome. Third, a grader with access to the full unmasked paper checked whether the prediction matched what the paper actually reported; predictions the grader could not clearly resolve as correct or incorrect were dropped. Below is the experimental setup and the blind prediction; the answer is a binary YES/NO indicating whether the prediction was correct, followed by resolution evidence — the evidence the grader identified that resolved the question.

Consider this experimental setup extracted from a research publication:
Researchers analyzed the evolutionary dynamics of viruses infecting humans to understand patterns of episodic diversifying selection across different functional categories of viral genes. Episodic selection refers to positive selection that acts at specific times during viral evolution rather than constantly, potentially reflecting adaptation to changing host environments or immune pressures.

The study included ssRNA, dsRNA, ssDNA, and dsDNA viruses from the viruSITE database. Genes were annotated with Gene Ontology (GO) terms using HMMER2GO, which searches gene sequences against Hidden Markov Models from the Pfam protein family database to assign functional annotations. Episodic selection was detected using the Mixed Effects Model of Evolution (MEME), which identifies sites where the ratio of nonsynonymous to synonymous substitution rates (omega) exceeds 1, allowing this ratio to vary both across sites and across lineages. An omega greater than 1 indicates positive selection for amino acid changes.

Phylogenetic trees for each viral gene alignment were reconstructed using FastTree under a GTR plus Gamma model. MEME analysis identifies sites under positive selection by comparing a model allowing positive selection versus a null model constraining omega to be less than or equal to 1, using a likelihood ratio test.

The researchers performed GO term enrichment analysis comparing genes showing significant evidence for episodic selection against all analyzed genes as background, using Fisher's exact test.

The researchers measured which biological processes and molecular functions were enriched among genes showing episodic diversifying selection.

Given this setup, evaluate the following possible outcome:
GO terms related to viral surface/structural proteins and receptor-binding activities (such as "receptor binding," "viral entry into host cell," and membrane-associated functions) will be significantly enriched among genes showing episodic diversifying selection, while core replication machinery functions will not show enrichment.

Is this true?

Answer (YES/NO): NO